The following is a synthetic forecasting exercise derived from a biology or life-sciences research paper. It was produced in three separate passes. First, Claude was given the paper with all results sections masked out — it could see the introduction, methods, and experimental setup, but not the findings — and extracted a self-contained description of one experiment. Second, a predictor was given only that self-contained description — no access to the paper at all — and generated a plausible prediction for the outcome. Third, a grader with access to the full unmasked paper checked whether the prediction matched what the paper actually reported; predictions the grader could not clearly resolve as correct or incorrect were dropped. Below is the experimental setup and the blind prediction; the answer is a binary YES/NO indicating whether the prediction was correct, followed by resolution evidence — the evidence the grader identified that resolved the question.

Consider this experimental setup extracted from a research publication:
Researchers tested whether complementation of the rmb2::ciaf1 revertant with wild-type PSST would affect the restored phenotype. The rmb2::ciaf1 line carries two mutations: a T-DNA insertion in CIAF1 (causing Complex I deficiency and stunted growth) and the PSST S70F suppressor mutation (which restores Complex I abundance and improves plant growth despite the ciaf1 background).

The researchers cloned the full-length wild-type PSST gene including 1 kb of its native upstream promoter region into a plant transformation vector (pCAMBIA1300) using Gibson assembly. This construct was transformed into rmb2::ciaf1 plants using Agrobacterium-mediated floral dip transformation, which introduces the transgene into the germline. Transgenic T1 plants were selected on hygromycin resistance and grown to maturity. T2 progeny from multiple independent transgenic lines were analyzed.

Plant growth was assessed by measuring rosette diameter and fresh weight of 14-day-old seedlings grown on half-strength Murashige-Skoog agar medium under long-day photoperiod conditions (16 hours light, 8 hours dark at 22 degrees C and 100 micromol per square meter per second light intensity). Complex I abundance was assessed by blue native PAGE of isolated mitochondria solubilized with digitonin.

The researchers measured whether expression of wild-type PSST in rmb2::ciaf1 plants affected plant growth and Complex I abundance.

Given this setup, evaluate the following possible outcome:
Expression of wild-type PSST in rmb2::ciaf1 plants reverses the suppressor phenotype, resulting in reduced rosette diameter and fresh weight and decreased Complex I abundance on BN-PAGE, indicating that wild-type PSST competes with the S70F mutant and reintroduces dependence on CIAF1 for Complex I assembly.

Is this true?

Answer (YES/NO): YES